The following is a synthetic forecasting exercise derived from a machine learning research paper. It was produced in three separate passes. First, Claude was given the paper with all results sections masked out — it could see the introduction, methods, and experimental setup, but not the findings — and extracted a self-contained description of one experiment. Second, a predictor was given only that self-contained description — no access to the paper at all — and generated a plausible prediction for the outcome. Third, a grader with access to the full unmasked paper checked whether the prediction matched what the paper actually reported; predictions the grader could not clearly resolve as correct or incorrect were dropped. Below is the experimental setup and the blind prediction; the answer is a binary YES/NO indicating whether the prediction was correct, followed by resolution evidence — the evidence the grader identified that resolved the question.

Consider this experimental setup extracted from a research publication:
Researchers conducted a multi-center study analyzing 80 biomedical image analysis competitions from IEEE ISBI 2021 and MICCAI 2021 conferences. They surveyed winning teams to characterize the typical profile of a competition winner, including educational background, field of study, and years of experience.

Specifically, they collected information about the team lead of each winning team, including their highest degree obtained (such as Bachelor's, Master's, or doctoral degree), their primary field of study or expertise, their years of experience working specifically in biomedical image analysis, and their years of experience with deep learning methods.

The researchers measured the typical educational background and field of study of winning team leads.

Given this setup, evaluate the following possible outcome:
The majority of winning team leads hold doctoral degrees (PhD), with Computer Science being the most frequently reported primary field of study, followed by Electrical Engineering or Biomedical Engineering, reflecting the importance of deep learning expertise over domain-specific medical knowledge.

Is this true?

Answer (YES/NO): NO